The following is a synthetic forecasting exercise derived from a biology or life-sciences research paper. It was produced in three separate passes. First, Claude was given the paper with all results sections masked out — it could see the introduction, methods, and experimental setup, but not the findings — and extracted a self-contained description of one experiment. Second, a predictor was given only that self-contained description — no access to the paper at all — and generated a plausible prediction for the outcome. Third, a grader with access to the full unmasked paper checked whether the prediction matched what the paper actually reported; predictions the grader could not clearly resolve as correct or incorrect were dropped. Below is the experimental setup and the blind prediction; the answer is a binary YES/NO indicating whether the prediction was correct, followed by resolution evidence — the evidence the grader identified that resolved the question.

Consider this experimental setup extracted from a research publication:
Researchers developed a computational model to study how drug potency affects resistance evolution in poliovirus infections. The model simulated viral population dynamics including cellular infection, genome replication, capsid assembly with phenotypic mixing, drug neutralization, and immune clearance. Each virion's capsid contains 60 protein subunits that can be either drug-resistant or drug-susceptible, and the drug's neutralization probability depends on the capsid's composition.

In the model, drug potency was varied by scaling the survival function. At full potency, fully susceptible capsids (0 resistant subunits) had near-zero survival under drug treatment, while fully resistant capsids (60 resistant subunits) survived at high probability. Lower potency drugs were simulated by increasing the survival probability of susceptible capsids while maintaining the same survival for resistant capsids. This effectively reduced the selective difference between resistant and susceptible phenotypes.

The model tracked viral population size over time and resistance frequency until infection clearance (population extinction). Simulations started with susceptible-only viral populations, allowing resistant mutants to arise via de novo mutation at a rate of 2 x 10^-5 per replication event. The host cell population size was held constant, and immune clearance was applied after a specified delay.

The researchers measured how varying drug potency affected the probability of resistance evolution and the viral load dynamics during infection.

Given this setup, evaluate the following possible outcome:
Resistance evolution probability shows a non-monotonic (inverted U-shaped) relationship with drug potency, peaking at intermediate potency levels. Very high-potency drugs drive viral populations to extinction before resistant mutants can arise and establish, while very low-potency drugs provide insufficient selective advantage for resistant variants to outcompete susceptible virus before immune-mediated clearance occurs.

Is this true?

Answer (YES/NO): YES